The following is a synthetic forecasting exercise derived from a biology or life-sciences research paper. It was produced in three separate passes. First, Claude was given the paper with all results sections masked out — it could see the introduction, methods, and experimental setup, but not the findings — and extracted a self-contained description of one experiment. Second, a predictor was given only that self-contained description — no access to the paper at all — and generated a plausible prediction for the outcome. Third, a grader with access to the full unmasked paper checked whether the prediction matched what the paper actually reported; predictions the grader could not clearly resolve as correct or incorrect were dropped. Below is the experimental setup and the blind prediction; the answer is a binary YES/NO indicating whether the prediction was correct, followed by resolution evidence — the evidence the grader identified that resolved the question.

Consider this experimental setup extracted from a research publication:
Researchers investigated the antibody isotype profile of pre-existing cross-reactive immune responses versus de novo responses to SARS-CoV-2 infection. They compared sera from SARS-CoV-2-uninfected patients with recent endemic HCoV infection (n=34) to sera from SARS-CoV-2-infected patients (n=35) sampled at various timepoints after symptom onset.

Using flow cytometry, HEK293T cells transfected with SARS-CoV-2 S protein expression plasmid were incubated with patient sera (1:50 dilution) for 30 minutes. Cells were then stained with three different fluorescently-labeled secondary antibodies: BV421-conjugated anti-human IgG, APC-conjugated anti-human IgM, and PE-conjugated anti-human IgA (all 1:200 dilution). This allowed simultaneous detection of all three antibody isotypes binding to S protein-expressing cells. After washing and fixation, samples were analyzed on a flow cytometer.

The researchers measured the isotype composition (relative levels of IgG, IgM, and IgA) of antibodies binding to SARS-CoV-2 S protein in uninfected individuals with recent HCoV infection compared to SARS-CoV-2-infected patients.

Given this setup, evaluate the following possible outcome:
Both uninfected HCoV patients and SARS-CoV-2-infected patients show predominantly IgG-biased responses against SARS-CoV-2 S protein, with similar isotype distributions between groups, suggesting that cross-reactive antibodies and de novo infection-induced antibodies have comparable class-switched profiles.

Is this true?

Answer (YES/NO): NO